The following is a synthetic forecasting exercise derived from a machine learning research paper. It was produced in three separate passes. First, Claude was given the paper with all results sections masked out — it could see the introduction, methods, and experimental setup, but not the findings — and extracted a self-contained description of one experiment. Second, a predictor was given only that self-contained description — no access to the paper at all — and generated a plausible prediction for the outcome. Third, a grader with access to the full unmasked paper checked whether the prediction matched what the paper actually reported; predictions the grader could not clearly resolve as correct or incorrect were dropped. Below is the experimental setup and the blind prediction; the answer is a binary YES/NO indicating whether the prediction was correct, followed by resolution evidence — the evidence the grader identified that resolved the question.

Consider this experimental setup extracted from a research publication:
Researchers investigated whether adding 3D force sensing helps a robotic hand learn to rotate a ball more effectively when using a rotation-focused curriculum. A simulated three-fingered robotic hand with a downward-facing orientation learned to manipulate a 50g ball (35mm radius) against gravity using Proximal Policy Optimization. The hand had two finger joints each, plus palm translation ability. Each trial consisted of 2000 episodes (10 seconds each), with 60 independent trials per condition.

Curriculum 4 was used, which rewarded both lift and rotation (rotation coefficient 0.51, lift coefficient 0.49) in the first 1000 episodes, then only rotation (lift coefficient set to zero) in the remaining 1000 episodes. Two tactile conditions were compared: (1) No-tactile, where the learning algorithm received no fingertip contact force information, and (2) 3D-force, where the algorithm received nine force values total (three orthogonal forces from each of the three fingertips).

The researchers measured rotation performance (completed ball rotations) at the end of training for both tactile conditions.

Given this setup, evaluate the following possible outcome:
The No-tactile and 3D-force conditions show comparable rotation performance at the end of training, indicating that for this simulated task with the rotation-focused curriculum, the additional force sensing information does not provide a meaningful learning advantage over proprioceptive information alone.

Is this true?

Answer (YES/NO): YES